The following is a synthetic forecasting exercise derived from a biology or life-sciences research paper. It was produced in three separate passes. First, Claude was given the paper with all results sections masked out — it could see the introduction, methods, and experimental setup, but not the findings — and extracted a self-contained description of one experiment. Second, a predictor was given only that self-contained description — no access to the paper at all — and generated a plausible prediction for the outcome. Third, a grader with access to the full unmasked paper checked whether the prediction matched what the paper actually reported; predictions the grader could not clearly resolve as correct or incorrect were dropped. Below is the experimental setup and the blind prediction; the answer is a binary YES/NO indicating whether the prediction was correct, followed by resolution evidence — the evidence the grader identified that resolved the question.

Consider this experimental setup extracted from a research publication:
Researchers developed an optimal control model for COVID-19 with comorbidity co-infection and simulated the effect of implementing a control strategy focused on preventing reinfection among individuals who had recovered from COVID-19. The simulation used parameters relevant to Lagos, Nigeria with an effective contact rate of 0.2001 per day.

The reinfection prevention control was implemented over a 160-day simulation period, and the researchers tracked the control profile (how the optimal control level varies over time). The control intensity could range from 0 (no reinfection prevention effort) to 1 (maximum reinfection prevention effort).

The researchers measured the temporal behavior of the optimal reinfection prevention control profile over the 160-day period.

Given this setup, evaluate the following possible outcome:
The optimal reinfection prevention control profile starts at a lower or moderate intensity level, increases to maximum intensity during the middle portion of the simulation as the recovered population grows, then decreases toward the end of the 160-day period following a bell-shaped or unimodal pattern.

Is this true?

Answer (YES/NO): NO